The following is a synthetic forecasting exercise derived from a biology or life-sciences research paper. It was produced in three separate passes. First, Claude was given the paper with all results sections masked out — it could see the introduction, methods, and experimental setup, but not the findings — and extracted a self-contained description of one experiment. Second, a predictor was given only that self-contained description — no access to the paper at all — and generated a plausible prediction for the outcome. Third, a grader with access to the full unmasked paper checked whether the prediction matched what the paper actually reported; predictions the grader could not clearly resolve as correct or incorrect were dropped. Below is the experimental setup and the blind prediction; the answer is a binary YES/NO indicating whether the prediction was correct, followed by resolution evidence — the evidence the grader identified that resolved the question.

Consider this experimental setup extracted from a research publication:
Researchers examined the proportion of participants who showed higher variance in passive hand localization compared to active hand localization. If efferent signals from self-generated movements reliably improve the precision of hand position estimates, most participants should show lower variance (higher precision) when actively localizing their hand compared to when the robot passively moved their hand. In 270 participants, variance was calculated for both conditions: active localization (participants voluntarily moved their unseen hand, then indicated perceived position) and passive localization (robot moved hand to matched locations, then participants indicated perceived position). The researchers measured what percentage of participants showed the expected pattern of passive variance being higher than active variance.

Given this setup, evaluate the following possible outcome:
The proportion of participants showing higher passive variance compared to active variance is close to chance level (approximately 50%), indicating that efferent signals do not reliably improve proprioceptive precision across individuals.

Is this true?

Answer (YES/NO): NO